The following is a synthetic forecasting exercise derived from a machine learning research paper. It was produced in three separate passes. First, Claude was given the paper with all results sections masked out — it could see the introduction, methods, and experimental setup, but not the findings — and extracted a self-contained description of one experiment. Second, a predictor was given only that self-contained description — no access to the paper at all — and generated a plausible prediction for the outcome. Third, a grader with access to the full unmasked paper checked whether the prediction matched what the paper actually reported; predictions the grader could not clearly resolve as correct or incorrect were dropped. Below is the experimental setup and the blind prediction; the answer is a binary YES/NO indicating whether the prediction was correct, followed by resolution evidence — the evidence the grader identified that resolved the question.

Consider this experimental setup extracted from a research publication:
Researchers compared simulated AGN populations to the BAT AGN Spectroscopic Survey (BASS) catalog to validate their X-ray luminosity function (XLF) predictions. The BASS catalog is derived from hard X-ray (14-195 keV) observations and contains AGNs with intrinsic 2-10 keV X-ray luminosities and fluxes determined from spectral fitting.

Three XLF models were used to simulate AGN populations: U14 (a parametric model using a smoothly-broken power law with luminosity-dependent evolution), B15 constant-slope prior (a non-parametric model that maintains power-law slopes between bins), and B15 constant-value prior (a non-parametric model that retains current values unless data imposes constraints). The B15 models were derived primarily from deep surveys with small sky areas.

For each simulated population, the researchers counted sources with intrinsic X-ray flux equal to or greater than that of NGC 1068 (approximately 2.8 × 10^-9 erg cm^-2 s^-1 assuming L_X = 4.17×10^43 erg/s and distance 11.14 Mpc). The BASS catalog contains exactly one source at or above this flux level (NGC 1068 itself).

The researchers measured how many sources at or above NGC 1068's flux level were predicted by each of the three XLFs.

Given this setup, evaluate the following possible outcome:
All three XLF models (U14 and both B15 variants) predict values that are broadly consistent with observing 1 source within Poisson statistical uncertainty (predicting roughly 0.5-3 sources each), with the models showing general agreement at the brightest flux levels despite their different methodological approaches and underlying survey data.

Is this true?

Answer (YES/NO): NO